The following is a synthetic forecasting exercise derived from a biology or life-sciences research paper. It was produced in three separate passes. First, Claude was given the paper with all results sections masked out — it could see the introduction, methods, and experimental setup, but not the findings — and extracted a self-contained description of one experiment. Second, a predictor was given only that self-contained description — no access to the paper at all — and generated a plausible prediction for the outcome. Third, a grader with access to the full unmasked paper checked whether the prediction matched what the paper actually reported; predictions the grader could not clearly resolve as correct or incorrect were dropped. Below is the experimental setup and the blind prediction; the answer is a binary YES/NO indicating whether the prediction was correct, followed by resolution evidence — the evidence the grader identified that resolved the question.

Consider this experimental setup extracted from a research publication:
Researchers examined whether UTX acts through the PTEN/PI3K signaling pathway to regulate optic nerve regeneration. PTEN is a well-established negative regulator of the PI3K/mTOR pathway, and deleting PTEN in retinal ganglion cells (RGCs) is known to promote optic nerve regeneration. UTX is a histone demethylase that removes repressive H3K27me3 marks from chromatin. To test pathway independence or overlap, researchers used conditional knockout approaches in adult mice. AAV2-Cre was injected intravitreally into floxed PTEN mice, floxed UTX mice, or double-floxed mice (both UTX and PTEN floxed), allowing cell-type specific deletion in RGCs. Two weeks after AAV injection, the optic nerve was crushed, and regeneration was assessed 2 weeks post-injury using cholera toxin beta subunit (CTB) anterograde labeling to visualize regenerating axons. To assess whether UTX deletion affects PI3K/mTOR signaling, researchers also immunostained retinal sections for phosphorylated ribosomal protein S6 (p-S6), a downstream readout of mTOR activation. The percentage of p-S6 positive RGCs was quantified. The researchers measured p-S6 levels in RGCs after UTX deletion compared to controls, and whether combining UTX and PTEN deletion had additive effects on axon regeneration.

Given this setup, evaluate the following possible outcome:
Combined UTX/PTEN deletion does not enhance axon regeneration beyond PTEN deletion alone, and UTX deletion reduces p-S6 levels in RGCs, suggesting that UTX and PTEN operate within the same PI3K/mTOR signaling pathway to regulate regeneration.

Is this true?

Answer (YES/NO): NO